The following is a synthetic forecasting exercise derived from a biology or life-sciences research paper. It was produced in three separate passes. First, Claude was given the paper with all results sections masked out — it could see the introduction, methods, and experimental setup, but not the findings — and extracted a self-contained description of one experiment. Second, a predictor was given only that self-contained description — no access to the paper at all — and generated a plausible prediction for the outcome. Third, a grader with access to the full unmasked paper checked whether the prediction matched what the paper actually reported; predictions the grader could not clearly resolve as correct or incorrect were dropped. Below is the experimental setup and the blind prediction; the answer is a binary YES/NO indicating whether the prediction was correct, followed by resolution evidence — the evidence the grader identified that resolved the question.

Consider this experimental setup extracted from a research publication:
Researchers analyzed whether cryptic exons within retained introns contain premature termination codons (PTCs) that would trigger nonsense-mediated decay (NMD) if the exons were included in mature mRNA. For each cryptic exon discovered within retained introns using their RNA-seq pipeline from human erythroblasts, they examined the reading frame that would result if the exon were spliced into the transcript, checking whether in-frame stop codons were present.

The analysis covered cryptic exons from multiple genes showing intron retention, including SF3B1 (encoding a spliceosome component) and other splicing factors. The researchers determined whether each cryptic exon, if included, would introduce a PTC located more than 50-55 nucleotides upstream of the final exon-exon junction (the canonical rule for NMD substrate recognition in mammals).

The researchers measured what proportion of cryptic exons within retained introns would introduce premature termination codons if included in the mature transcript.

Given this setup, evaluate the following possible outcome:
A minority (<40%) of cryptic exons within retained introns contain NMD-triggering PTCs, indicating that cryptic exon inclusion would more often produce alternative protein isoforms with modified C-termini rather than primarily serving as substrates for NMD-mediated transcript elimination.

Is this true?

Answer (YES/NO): NO